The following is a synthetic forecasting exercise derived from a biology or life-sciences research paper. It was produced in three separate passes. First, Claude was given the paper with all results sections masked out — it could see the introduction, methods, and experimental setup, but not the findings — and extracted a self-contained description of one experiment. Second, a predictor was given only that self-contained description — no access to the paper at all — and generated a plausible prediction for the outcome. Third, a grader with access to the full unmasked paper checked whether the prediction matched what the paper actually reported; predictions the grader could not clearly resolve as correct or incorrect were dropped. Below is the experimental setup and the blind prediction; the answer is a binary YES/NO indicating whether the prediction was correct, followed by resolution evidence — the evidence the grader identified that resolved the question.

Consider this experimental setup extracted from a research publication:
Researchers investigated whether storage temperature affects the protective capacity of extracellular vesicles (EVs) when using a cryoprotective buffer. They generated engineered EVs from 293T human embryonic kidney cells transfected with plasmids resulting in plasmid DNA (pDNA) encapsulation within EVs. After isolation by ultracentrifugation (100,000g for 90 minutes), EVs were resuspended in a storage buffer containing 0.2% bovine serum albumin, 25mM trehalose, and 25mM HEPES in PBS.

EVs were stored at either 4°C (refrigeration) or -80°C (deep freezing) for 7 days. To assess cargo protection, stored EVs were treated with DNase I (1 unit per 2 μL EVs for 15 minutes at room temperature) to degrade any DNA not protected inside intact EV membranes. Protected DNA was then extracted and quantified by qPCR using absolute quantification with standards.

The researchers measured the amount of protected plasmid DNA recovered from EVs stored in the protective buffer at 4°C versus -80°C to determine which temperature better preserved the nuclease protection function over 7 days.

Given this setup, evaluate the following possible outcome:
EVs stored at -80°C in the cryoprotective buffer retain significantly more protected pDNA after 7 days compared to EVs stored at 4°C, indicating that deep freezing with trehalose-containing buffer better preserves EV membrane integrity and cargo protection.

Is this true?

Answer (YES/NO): NO